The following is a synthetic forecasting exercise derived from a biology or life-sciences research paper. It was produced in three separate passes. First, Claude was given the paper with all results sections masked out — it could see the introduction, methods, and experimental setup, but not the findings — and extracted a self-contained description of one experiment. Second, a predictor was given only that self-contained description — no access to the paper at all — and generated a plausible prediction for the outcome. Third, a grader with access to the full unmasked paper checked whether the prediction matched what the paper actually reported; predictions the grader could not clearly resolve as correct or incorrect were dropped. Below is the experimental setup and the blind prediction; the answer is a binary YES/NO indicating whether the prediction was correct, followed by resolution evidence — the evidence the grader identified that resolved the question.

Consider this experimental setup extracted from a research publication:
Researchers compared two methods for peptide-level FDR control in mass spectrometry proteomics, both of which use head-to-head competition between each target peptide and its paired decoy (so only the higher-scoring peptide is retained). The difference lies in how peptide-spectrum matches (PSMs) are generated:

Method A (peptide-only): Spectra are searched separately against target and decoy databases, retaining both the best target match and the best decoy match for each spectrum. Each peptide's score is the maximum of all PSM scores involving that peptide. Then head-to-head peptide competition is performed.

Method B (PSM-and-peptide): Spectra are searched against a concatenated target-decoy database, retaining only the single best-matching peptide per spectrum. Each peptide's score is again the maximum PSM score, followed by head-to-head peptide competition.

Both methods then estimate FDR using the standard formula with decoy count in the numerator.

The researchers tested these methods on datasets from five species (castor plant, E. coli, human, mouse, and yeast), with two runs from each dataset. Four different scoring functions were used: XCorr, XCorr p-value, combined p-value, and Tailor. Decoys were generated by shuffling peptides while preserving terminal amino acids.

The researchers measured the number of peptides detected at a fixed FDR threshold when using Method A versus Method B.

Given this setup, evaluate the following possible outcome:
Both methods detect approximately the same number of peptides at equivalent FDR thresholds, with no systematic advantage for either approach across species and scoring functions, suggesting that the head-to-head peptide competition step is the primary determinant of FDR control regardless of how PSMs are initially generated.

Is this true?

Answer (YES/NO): NO